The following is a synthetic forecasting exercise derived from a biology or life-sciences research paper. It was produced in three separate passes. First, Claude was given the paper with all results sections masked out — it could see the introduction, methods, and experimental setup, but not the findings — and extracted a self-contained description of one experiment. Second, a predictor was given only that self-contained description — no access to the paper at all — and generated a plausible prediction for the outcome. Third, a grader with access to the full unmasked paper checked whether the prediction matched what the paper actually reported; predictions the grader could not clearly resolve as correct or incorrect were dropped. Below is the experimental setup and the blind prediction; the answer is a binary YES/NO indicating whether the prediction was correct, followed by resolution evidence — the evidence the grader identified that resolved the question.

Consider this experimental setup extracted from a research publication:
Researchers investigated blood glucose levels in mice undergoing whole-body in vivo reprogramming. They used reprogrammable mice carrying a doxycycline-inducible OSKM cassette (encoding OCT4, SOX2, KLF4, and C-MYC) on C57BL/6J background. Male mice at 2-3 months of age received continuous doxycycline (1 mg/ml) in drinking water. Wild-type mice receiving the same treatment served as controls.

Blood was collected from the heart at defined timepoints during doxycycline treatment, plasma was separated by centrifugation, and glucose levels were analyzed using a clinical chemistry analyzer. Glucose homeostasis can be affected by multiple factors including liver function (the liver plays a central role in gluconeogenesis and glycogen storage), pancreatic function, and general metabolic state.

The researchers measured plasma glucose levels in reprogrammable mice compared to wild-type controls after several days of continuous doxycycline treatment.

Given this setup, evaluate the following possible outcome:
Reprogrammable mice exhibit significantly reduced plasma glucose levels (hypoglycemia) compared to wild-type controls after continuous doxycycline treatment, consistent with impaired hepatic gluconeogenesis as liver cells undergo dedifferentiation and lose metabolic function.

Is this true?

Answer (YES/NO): YES